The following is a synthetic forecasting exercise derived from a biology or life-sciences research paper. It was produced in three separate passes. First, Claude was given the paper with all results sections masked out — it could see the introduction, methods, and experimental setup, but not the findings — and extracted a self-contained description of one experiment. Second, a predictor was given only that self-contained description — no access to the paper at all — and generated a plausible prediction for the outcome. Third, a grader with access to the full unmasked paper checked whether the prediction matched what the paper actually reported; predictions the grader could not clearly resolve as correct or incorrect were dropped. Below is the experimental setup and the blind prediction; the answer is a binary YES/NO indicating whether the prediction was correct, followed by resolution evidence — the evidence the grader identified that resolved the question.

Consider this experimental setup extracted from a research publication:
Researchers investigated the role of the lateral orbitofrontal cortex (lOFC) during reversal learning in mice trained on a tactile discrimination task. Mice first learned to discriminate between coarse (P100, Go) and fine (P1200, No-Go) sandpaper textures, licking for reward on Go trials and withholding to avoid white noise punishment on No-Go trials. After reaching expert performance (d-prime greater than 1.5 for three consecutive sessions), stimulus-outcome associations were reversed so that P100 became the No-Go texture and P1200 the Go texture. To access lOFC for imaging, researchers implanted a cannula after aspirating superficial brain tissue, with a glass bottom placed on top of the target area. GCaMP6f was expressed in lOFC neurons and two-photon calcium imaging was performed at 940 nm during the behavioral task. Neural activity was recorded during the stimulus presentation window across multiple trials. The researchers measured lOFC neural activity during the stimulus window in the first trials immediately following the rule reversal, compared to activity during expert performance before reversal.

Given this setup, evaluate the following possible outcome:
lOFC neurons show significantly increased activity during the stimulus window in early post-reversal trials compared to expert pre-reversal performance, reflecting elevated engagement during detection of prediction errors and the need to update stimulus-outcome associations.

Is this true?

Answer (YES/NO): YES